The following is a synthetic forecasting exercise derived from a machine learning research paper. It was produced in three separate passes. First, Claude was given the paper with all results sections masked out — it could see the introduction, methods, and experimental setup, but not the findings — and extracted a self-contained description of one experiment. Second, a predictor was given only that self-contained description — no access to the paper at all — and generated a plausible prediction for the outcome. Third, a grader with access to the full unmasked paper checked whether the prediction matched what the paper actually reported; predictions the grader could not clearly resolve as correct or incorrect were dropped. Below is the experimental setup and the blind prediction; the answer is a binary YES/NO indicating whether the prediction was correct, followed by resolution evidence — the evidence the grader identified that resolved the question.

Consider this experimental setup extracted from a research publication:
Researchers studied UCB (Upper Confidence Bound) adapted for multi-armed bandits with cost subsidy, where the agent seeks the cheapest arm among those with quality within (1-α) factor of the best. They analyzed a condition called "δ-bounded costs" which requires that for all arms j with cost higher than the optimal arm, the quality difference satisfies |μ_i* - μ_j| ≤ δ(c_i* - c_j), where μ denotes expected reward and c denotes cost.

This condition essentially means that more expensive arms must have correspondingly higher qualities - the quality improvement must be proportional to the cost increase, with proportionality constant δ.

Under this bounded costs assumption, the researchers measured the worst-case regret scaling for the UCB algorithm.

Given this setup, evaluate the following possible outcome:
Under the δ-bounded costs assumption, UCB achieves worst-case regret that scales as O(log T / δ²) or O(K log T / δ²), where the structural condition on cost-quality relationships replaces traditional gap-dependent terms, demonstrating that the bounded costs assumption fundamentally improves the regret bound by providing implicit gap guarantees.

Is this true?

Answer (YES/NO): NO